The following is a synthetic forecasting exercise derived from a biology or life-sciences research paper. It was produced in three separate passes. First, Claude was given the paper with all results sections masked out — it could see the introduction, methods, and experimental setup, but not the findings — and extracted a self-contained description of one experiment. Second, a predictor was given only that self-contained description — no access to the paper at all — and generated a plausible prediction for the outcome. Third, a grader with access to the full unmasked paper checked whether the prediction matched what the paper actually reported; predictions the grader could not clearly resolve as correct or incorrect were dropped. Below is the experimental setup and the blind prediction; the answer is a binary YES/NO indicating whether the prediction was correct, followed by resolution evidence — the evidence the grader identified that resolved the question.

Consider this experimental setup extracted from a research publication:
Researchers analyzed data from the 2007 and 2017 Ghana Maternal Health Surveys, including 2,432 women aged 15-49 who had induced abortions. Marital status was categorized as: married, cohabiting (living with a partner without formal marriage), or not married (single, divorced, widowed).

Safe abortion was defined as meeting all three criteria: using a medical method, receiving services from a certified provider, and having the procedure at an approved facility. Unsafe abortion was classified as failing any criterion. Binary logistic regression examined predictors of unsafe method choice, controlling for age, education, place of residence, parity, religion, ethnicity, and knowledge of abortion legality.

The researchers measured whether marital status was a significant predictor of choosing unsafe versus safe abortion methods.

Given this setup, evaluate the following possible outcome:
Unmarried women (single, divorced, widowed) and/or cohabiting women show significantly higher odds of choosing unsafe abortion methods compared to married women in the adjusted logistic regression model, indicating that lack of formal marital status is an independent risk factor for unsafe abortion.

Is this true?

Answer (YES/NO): YES